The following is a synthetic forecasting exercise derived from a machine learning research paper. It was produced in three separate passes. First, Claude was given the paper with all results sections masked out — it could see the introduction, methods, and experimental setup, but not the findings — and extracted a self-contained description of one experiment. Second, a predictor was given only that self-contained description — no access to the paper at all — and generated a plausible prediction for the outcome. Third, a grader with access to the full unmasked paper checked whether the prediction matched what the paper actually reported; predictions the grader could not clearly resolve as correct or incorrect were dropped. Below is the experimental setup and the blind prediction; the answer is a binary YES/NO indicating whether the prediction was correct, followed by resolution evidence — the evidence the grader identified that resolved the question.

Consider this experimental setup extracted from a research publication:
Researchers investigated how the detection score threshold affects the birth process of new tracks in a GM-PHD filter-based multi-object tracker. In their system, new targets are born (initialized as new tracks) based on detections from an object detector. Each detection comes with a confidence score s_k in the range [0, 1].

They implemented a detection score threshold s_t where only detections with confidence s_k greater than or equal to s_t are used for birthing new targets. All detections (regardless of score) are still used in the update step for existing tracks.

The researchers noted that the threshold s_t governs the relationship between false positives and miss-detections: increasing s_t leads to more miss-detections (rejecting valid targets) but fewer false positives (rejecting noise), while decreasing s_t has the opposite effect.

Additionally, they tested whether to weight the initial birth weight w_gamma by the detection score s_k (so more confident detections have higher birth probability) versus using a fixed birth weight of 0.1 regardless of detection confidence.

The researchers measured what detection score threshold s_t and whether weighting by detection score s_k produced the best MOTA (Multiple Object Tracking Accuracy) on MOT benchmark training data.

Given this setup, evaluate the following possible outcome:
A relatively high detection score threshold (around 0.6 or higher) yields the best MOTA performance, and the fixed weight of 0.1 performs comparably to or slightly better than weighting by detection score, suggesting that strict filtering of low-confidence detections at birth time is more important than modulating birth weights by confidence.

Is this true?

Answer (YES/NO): NO